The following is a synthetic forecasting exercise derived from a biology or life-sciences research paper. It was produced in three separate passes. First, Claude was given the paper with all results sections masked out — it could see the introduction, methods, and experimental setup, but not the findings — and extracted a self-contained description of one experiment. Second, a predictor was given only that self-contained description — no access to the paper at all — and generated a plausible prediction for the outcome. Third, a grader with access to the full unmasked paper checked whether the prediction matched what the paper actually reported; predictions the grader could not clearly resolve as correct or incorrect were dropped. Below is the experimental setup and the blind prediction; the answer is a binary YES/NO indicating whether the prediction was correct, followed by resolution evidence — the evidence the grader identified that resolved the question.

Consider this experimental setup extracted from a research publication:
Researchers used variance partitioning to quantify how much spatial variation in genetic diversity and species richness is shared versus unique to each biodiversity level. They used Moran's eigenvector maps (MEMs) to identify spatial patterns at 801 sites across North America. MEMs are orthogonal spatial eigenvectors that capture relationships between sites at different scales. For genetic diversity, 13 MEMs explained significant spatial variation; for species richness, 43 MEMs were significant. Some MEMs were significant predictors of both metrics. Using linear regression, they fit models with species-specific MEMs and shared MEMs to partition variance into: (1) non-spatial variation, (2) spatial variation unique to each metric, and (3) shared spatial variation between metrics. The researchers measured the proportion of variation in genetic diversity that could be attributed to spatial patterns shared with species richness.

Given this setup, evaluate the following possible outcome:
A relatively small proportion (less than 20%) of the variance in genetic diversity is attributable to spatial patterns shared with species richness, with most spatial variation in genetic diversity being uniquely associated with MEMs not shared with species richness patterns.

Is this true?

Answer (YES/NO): NO